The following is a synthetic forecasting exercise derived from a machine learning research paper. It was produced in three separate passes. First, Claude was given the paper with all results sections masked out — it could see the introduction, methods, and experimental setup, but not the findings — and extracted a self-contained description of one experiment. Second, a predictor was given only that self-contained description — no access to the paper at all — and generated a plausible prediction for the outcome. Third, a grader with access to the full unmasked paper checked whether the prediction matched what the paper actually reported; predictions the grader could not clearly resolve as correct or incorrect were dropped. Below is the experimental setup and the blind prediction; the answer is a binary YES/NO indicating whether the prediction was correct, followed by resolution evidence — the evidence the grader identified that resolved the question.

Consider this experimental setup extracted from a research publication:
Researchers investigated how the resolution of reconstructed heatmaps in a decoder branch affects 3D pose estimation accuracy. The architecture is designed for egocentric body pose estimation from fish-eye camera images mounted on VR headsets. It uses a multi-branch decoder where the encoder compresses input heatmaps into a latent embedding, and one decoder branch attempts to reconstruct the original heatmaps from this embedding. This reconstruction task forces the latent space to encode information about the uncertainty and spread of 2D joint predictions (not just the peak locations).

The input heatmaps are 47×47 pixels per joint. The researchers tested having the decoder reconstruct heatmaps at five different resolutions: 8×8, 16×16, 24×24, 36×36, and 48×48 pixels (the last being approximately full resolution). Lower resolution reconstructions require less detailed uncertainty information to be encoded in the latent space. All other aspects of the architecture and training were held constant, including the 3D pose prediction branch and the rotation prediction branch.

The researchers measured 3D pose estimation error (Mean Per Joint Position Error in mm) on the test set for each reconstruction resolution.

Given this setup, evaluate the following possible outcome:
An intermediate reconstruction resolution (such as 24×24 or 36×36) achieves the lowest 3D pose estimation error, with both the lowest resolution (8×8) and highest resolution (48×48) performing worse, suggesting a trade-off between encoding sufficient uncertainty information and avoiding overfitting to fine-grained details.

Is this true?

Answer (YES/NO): NO